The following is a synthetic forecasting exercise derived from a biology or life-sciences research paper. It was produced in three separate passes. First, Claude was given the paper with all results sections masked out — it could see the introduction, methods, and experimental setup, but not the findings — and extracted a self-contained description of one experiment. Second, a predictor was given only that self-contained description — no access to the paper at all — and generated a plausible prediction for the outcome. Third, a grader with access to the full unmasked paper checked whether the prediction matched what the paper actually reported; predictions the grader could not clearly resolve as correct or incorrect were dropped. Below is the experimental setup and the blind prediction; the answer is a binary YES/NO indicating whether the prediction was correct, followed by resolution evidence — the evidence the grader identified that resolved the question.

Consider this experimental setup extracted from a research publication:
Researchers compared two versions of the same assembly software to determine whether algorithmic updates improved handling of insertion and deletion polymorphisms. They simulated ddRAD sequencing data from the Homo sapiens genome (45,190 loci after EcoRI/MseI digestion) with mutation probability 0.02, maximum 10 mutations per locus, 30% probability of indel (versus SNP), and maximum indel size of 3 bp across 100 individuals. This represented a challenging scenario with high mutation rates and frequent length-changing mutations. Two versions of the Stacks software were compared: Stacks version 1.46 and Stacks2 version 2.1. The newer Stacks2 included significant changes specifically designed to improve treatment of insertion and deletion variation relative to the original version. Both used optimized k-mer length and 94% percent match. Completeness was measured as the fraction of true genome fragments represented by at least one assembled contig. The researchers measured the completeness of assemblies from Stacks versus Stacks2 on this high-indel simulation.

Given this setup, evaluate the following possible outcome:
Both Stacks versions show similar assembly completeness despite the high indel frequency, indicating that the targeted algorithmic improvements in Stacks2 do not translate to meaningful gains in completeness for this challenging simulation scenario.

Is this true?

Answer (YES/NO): NO